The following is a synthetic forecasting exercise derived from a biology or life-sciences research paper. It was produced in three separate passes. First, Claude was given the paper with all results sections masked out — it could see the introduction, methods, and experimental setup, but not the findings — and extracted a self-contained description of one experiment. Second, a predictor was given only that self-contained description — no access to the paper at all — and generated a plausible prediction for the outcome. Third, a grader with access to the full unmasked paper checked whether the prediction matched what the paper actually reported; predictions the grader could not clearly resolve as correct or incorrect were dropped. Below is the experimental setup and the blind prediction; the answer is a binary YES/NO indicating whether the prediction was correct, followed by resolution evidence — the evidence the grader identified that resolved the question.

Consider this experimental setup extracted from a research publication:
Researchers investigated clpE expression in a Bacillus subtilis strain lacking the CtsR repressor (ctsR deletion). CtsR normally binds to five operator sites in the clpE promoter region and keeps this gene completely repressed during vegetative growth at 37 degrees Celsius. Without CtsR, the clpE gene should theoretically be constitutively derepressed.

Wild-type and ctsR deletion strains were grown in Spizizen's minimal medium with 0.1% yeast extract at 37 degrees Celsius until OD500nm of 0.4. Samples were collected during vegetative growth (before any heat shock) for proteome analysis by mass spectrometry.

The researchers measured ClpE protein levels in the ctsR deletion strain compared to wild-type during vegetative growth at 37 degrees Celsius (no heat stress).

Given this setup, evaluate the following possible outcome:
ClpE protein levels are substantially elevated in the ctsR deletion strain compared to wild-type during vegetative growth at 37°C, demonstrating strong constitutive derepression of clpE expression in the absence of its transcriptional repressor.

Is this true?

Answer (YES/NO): NO